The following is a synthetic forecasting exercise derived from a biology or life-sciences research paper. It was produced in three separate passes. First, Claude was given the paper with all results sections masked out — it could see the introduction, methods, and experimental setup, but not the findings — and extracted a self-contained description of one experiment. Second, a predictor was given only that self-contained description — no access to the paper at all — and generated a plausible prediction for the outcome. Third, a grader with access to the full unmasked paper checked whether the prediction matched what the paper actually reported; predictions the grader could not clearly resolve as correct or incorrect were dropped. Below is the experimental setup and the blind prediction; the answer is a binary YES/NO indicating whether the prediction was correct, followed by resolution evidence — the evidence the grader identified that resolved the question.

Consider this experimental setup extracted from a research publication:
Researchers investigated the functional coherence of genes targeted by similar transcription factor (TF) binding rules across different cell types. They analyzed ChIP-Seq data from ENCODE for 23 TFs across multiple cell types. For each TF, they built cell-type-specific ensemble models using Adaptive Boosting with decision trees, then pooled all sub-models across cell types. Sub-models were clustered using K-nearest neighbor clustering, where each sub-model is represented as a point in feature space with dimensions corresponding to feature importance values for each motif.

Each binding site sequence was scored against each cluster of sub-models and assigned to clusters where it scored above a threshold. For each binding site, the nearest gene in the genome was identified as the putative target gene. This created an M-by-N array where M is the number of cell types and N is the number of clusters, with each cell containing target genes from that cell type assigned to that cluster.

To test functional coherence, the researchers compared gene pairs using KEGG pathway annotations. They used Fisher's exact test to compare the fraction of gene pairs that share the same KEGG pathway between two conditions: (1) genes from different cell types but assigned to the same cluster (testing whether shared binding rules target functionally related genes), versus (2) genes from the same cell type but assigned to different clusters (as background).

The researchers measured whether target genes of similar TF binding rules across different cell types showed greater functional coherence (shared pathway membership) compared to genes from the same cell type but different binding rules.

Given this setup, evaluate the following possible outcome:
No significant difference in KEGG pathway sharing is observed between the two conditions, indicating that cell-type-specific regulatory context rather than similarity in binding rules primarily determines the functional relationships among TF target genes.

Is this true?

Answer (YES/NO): NO